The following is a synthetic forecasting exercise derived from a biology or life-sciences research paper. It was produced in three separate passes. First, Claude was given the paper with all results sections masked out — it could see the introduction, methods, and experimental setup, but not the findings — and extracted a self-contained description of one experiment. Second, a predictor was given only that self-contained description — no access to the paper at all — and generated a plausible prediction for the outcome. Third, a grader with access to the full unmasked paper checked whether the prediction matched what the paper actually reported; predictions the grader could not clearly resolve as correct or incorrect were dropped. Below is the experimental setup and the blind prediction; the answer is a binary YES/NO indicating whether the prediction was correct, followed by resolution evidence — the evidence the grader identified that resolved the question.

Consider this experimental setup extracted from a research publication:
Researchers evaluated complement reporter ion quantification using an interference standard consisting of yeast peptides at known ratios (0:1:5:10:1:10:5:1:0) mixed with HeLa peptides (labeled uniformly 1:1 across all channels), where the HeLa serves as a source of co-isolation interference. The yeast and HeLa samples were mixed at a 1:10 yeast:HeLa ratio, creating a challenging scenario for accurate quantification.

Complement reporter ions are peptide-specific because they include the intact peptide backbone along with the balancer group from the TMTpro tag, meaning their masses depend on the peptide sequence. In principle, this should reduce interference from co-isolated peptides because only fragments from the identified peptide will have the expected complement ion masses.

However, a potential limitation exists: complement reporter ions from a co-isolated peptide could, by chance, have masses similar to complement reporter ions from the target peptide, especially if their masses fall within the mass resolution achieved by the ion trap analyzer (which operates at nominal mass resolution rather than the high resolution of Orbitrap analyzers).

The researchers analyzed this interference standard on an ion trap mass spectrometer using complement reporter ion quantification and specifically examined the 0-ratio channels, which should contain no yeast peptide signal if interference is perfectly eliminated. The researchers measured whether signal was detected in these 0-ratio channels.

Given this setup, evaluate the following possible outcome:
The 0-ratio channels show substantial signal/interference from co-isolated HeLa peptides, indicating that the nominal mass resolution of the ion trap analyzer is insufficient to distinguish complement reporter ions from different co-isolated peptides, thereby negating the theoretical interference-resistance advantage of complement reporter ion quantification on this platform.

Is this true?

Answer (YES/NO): NO